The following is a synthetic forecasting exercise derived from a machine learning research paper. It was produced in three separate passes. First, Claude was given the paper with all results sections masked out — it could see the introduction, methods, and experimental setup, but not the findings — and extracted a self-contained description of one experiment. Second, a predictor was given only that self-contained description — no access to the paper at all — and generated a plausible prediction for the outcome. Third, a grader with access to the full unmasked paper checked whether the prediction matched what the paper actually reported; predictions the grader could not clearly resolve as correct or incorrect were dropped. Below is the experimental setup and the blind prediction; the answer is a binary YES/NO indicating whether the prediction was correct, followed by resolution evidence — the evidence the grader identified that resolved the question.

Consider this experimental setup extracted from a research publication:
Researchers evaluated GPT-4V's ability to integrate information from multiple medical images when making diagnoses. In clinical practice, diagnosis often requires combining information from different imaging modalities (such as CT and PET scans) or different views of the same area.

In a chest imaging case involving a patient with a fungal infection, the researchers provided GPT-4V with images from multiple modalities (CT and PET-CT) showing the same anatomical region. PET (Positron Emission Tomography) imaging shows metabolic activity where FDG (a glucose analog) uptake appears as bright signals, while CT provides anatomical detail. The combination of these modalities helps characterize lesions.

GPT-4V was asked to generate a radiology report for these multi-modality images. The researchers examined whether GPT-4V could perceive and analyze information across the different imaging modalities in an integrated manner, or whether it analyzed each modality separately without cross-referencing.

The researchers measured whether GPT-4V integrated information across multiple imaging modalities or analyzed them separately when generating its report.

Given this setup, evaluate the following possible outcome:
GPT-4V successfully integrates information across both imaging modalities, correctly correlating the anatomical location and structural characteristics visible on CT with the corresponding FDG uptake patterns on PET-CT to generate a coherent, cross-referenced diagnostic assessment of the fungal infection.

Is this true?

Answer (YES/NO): NO